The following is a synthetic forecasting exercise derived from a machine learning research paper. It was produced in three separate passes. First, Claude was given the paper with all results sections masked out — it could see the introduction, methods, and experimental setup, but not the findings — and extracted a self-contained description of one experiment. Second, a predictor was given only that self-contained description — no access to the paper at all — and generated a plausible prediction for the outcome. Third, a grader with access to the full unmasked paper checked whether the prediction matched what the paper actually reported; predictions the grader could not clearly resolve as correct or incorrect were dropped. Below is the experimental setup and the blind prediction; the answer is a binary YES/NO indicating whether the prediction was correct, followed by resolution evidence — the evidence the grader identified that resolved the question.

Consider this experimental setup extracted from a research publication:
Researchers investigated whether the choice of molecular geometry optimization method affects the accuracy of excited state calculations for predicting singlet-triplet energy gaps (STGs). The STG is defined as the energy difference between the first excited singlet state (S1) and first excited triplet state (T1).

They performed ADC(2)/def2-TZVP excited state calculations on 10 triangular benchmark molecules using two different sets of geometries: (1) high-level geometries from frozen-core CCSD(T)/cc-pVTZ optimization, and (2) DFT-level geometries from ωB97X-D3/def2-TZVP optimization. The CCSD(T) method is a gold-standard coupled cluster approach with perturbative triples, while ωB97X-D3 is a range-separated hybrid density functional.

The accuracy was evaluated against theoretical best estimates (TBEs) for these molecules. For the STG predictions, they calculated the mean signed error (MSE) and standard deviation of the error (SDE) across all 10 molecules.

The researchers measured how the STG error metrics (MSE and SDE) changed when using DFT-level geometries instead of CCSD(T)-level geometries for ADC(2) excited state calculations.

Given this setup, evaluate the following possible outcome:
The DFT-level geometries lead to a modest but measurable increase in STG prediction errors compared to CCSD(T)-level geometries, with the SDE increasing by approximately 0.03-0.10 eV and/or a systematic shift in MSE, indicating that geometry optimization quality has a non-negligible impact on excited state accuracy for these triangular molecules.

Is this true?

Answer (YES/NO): NO